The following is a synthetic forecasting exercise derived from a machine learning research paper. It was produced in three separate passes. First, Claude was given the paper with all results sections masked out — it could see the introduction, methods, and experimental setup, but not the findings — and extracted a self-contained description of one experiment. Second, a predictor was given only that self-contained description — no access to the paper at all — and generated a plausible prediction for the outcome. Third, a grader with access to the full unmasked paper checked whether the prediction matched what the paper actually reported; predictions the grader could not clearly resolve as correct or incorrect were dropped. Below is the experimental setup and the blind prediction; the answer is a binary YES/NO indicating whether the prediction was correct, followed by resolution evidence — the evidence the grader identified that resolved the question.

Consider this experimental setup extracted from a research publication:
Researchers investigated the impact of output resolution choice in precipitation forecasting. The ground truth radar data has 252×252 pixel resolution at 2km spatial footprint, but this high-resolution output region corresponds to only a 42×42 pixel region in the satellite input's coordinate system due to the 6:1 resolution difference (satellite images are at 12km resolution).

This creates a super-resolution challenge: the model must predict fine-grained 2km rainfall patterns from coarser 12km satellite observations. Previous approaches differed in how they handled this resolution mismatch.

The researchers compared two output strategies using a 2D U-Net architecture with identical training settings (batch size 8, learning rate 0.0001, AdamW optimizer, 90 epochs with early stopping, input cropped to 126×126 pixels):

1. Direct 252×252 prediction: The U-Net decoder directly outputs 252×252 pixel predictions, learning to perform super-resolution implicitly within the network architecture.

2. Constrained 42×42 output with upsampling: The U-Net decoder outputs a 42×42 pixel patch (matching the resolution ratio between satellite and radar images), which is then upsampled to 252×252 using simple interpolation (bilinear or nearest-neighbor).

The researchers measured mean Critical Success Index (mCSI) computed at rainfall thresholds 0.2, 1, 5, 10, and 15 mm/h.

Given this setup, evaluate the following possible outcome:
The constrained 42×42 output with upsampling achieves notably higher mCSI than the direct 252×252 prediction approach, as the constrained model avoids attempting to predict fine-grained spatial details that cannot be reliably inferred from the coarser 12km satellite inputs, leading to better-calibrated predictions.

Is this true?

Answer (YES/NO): YES